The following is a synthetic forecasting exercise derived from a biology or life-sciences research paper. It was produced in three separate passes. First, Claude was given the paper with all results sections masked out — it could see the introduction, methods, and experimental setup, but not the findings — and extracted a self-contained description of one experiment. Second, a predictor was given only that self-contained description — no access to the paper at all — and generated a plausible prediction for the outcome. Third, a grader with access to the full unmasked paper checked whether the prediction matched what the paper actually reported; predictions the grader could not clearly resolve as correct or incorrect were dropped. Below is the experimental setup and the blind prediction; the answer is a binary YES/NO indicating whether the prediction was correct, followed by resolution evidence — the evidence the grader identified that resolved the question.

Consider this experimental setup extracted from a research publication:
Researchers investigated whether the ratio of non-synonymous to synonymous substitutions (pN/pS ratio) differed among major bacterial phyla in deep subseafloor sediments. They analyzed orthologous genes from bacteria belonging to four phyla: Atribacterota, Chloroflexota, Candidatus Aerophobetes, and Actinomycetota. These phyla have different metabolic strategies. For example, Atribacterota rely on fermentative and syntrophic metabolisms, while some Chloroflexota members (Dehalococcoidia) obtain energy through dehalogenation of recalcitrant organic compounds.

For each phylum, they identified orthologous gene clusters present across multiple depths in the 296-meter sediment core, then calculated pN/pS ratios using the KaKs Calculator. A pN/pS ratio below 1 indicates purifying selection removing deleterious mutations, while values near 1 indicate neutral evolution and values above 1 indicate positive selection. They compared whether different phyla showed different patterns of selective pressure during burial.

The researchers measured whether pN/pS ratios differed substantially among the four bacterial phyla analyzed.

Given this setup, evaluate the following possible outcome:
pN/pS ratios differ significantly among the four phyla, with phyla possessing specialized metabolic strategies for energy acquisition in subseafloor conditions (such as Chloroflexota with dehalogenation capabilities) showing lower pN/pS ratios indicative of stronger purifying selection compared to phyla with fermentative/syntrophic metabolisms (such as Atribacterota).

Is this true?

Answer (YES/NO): NO